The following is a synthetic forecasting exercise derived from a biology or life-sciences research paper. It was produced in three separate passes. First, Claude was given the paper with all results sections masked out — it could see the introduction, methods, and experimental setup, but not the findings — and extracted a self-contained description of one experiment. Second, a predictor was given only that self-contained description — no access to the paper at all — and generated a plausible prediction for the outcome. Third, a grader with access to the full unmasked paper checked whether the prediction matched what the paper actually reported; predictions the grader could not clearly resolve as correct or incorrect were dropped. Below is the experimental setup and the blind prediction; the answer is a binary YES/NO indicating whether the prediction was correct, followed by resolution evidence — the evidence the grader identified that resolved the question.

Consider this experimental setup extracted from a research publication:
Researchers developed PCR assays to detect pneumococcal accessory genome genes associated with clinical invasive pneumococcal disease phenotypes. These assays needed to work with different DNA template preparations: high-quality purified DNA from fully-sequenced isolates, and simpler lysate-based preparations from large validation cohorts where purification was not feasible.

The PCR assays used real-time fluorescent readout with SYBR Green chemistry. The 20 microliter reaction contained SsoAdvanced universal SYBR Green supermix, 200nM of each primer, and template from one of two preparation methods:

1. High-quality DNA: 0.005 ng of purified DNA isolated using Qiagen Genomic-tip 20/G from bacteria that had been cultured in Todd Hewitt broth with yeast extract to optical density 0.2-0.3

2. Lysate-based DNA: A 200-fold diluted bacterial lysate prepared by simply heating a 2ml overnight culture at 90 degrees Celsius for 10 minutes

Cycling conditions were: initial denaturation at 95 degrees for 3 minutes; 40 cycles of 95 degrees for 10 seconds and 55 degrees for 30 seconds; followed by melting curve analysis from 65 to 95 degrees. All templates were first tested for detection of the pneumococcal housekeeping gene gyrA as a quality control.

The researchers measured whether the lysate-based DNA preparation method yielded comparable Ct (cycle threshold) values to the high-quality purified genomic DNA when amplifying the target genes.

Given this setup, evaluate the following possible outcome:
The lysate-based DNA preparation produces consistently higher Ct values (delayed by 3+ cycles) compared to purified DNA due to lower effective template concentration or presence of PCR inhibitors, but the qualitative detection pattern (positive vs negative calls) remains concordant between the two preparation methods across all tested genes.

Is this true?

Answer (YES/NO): NO